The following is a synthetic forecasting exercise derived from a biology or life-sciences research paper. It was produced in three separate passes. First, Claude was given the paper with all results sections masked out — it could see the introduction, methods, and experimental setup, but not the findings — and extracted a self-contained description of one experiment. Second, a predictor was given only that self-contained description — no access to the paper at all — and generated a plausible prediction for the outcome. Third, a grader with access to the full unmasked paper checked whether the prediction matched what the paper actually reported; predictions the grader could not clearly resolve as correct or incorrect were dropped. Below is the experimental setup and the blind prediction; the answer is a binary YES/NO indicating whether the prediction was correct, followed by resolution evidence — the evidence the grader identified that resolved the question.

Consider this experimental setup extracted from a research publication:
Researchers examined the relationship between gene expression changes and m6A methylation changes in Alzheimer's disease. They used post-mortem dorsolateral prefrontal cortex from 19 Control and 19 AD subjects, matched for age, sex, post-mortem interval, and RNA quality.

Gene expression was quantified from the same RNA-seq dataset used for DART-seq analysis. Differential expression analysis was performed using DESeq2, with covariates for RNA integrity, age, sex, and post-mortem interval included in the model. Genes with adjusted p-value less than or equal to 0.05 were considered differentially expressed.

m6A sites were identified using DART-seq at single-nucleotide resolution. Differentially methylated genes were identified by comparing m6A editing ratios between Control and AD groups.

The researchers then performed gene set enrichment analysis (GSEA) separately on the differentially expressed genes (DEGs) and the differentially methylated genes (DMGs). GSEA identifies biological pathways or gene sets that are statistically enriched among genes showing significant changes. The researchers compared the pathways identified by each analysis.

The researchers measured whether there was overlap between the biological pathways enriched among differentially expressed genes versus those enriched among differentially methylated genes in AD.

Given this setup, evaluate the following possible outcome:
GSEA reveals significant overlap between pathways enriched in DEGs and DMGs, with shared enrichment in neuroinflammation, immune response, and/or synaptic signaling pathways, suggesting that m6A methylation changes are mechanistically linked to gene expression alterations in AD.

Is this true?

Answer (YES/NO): YES